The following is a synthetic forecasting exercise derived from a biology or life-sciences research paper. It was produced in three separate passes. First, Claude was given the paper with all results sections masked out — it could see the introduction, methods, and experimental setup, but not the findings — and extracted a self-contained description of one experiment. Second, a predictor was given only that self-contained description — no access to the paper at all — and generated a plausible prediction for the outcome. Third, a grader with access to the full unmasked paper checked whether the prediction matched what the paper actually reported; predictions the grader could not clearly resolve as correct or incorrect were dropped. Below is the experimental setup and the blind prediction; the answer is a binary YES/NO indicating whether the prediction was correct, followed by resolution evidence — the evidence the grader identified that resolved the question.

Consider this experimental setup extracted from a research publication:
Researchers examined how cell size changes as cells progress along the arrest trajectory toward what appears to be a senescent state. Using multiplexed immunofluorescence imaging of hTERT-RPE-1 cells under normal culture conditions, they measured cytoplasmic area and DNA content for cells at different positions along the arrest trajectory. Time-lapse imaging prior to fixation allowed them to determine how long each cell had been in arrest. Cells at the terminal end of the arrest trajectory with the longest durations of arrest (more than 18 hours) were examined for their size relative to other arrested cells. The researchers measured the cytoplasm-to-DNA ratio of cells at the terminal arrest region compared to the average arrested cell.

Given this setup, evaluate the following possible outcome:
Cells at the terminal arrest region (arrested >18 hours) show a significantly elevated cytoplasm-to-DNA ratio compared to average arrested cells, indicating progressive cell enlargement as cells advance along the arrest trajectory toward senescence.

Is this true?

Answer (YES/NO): YES